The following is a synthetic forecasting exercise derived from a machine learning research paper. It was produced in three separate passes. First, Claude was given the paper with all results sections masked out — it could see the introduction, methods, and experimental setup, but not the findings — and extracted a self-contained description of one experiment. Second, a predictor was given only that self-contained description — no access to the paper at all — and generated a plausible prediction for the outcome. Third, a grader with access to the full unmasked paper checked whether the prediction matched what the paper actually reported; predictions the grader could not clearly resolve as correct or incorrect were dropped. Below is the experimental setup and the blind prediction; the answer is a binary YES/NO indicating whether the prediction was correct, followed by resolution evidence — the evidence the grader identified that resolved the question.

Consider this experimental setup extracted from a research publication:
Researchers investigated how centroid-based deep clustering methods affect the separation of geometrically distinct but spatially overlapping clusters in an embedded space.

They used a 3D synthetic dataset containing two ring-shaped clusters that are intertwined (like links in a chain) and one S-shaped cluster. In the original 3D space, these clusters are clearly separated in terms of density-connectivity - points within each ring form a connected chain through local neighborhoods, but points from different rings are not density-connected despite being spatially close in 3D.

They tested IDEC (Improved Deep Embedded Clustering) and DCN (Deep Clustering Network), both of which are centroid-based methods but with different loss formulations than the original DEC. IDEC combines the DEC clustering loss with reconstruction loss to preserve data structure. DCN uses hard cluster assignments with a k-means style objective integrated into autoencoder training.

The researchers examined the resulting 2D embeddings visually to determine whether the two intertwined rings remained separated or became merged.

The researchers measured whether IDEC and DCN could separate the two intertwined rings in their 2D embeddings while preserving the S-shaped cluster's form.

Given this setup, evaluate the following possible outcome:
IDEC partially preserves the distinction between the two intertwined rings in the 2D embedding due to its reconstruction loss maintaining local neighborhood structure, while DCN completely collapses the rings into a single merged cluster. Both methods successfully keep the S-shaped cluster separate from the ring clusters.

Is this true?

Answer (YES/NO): NO